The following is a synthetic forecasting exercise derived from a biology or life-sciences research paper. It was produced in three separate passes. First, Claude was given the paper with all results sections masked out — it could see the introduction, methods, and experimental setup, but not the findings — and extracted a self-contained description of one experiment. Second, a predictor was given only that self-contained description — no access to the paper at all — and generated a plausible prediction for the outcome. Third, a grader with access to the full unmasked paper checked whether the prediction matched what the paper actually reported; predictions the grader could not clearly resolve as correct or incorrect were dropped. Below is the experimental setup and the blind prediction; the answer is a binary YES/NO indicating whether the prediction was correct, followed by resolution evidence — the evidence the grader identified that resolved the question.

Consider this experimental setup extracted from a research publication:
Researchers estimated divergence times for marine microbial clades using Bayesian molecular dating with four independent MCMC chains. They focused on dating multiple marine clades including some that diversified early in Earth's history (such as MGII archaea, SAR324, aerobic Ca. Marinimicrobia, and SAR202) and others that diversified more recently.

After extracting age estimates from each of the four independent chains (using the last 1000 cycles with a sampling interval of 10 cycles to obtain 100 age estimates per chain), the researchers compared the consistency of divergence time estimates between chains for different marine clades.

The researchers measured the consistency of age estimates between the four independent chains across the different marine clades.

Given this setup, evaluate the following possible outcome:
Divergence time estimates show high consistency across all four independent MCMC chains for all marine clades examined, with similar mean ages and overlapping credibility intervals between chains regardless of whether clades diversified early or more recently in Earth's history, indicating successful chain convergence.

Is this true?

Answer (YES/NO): NO